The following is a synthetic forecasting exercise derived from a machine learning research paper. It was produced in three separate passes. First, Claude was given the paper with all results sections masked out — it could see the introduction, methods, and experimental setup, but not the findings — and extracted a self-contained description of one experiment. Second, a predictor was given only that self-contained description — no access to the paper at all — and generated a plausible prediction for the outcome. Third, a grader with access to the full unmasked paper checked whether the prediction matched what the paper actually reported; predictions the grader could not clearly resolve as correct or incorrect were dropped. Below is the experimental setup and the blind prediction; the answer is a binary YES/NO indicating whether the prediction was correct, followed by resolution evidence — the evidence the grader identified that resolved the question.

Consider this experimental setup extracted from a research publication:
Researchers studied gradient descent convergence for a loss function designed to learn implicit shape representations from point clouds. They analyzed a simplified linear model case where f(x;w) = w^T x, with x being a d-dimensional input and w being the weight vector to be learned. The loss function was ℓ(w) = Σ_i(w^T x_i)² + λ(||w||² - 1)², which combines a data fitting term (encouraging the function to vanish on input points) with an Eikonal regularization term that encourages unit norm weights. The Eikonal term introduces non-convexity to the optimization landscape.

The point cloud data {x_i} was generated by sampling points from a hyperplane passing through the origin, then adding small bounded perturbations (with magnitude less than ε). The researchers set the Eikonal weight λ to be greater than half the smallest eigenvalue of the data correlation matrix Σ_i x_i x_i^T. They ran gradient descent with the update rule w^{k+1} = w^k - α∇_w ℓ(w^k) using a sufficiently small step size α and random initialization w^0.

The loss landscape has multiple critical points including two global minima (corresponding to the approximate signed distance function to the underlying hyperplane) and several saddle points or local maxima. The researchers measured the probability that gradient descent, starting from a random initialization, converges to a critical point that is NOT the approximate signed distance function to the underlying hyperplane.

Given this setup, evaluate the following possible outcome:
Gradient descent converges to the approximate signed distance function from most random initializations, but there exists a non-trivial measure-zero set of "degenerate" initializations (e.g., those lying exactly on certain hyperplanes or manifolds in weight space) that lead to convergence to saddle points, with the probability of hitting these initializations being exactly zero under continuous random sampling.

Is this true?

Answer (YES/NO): YES